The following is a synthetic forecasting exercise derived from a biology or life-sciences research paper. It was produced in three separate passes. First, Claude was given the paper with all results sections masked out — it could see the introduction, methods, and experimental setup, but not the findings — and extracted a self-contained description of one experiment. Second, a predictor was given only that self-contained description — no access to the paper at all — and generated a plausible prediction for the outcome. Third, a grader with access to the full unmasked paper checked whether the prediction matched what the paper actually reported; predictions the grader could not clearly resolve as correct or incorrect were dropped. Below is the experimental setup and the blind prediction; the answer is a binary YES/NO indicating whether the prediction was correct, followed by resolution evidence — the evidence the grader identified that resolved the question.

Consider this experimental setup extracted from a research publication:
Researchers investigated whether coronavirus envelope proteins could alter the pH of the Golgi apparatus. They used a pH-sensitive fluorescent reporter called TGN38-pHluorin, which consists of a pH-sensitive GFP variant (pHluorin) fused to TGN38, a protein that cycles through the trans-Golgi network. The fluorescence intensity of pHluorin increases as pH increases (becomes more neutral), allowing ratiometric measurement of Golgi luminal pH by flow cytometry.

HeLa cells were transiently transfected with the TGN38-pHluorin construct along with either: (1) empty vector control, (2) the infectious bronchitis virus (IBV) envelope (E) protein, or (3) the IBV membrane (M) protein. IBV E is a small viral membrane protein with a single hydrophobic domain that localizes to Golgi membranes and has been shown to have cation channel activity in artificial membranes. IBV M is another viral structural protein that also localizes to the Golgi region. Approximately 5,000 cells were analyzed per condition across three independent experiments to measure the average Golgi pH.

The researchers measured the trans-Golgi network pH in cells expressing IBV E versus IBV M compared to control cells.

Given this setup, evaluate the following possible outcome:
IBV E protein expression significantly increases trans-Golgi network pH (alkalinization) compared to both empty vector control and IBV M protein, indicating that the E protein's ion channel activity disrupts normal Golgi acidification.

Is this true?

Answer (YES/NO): NO